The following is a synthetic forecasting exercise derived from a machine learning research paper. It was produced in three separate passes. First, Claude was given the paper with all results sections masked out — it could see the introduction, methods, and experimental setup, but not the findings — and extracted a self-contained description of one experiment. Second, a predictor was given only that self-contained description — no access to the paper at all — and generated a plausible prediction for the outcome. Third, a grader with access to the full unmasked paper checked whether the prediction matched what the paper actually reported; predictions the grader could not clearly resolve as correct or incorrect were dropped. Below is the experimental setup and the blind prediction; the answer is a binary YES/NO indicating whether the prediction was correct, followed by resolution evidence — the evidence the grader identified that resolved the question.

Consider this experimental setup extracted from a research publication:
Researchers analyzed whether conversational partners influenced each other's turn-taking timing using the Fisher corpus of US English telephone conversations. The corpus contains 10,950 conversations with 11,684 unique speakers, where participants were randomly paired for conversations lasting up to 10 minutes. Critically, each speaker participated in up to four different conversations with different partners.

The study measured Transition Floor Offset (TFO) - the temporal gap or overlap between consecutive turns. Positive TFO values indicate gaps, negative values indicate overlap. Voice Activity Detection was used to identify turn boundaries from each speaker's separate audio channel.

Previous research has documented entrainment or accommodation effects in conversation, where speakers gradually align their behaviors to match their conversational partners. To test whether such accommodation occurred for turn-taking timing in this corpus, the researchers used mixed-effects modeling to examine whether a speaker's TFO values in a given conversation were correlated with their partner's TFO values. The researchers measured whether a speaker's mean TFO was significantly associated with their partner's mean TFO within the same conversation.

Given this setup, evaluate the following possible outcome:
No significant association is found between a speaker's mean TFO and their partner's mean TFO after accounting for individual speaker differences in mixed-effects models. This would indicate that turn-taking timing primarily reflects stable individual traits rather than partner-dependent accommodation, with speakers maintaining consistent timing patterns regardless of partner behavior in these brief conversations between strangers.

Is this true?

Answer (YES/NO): NO